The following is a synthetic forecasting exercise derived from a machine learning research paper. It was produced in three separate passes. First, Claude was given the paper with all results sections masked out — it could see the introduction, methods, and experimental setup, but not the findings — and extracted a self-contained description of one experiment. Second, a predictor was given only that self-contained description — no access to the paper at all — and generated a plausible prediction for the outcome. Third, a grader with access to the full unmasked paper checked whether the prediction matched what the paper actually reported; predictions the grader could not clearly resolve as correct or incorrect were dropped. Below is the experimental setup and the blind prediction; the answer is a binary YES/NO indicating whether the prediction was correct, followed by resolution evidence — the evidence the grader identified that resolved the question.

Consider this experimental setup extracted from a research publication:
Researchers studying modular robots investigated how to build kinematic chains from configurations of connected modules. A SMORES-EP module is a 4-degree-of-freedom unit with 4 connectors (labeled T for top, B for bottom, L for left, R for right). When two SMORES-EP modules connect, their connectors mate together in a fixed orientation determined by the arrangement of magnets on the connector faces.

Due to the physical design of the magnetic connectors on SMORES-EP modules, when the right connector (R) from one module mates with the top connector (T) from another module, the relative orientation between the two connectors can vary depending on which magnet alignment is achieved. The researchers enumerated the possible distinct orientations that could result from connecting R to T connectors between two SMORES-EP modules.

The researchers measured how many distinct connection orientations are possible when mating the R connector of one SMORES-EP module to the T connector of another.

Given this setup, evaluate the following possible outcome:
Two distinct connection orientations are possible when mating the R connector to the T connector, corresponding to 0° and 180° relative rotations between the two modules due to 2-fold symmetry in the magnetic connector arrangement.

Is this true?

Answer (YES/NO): NO